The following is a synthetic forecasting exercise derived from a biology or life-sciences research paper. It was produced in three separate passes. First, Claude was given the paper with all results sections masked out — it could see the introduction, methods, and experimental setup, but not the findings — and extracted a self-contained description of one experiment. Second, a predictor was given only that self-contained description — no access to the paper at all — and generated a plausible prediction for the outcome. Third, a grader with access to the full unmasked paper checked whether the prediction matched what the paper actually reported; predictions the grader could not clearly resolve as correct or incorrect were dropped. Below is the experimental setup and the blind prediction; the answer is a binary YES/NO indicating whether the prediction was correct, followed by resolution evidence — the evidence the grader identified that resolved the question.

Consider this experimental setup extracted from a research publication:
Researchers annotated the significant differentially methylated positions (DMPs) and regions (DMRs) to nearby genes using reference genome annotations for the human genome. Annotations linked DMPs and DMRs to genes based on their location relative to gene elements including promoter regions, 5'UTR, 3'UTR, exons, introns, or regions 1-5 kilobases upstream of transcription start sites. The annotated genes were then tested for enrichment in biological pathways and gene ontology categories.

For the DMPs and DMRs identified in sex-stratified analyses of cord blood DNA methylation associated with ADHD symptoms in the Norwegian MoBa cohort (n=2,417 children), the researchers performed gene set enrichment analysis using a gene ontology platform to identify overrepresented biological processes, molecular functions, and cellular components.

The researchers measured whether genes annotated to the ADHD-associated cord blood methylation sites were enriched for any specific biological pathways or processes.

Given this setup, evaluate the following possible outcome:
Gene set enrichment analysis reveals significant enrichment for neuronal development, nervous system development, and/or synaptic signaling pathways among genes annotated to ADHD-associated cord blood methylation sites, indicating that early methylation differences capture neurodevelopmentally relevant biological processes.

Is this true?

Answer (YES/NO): NO